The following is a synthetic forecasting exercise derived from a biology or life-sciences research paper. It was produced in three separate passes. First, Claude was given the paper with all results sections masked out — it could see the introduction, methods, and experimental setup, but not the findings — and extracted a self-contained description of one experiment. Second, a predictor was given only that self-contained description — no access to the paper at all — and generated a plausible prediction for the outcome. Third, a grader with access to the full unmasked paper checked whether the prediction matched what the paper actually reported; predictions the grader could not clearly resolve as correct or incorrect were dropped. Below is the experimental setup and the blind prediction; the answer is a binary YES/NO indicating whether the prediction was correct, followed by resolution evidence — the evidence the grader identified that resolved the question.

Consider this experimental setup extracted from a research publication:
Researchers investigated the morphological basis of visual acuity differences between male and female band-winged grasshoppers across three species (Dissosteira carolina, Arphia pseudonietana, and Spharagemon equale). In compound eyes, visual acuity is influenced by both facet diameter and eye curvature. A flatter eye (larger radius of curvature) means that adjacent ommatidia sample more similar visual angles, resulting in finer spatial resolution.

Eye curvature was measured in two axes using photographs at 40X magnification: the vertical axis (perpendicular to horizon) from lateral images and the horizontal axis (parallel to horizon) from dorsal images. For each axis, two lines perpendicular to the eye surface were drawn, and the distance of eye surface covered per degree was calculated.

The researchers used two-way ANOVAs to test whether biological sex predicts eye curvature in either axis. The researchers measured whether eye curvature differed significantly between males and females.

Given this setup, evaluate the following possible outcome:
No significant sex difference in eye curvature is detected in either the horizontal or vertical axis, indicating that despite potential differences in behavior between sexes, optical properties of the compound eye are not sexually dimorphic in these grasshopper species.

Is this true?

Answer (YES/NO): NO